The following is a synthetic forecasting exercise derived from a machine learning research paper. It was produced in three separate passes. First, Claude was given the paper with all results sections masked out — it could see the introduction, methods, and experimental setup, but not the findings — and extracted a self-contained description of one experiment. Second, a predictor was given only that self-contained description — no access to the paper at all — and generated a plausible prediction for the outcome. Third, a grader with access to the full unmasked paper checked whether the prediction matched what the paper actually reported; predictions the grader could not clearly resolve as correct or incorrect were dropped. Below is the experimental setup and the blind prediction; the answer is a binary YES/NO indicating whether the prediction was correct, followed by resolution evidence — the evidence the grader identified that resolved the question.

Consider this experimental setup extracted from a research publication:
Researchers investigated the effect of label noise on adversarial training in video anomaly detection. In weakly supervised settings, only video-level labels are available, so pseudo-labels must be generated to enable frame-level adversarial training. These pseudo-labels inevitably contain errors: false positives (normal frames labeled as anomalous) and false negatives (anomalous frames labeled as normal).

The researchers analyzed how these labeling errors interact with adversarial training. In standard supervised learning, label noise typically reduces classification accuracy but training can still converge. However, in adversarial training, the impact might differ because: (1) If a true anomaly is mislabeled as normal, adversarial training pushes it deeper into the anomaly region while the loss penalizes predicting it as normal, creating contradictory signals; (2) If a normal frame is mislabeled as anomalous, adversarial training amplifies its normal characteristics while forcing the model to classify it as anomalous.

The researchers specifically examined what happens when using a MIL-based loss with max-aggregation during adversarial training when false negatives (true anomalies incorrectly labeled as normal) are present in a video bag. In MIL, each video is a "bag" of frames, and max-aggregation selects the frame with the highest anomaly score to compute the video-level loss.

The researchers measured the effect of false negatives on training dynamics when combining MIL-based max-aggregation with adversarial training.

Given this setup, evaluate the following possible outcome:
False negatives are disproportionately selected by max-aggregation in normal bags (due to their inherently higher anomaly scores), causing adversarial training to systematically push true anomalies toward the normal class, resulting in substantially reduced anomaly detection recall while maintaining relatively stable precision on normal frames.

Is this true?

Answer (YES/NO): NO